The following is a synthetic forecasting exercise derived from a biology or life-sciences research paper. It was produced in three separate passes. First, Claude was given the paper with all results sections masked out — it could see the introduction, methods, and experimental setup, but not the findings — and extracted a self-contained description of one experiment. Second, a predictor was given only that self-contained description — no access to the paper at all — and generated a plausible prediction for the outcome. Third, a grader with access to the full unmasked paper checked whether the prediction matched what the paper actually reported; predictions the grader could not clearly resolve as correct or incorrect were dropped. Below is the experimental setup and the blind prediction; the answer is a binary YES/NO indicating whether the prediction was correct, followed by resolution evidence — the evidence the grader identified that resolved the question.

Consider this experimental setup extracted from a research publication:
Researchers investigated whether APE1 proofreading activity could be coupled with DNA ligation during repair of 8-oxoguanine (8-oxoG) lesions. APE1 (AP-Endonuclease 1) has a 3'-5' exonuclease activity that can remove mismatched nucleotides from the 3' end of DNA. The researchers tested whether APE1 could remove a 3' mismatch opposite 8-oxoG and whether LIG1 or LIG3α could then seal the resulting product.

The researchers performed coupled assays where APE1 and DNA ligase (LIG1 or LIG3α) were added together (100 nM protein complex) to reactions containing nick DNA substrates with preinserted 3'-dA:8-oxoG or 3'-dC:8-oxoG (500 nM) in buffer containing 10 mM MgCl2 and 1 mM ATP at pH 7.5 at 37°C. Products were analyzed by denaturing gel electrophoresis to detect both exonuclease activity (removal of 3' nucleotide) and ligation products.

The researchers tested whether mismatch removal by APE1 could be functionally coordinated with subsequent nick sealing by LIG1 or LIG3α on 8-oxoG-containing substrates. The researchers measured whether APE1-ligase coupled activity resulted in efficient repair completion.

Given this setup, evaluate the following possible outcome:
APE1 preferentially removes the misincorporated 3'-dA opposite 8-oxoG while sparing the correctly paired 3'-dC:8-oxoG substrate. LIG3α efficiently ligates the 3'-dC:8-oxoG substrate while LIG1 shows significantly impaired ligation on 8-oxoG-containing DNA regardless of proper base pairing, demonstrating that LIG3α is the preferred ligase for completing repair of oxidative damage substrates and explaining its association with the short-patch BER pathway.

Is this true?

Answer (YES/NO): NO